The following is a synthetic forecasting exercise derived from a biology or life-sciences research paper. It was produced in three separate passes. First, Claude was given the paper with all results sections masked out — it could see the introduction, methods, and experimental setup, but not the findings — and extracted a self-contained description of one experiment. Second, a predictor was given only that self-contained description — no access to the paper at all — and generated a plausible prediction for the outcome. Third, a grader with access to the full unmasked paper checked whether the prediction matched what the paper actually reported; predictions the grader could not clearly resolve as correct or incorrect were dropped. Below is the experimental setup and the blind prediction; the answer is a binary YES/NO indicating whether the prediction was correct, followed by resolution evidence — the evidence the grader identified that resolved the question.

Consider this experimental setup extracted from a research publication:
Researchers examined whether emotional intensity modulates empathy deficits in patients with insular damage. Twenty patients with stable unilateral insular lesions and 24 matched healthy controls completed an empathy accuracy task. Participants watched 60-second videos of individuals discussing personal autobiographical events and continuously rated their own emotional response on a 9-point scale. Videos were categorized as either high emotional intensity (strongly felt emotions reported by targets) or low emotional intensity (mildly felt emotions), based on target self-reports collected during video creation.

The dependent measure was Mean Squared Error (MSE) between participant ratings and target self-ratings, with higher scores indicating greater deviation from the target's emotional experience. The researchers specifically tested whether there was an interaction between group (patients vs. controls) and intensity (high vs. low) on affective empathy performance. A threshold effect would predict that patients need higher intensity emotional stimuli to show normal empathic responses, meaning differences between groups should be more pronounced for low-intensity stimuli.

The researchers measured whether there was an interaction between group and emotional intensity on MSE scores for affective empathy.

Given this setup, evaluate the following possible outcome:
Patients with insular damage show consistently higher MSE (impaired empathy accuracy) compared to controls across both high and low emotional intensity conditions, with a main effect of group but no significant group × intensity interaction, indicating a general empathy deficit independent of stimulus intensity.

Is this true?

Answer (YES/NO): NO